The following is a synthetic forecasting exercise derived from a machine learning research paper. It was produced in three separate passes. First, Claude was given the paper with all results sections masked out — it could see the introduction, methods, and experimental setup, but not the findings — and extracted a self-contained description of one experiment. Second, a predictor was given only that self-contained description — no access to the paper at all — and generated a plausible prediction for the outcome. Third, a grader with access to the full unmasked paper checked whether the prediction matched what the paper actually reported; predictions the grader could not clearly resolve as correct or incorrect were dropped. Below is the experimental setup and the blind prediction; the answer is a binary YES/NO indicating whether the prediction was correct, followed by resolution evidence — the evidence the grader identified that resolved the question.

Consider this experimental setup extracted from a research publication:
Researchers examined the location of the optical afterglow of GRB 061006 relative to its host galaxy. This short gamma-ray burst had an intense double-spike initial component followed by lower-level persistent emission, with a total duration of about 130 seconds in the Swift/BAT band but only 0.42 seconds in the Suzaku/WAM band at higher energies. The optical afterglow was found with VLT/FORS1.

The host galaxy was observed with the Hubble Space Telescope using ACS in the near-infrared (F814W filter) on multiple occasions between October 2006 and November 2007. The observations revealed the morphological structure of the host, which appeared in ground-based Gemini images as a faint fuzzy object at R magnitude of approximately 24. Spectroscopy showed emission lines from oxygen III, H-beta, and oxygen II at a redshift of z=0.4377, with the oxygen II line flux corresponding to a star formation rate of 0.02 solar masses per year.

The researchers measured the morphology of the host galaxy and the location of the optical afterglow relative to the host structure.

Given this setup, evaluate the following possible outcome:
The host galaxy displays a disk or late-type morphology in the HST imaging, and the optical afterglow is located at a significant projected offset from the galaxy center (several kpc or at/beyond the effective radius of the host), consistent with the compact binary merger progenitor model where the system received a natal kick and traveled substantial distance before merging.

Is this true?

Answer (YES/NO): NO